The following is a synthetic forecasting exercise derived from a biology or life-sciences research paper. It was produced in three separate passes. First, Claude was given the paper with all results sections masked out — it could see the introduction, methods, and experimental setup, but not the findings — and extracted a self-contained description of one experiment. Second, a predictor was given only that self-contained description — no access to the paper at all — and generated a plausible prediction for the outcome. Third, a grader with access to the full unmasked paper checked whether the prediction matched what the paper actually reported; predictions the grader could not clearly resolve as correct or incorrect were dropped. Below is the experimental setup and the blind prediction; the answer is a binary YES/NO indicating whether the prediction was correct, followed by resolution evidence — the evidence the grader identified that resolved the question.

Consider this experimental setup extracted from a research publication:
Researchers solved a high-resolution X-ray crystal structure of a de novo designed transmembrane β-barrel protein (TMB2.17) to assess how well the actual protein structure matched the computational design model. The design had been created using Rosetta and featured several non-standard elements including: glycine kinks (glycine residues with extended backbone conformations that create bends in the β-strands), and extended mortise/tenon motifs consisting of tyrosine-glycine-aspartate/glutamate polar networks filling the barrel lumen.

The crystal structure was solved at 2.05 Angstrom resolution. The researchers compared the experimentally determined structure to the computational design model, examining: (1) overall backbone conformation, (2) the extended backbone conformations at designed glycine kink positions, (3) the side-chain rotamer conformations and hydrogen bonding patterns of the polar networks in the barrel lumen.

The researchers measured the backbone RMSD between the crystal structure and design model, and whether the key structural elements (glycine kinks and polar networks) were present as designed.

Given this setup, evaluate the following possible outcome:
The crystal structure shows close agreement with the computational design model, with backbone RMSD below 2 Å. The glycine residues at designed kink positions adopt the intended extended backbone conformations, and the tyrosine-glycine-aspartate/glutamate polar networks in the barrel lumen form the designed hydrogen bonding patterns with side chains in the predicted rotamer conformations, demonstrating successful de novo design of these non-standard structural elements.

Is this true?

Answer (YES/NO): YES